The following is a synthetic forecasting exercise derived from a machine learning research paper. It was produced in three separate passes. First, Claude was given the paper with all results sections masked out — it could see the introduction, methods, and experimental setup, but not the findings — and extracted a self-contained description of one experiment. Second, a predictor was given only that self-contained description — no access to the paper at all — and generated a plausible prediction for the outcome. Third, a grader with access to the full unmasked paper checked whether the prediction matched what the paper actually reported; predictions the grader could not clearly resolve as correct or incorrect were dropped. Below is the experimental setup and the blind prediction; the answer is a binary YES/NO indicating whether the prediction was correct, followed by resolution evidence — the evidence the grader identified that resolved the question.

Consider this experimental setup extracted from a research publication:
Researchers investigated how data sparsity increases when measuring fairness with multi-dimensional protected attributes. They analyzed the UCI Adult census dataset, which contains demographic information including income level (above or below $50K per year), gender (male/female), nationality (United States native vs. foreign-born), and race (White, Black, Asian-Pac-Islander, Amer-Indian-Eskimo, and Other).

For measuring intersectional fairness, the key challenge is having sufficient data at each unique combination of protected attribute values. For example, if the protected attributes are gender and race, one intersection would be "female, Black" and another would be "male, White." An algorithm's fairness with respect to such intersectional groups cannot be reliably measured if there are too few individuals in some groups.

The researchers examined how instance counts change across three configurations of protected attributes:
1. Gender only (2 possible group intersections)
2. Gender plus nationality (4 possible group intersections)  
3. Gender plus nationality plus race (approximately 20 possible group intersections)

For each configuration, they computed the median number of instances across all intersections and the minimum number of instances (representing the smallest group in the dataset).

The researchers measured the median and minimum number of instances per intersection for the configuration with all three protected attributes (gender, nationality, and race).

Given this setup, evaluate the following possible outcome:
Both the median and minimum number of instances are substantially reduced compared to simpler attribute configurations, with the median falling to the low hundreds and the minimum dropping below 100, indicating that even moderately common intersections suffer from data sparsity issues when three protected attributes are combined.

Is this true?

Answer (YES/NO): YES